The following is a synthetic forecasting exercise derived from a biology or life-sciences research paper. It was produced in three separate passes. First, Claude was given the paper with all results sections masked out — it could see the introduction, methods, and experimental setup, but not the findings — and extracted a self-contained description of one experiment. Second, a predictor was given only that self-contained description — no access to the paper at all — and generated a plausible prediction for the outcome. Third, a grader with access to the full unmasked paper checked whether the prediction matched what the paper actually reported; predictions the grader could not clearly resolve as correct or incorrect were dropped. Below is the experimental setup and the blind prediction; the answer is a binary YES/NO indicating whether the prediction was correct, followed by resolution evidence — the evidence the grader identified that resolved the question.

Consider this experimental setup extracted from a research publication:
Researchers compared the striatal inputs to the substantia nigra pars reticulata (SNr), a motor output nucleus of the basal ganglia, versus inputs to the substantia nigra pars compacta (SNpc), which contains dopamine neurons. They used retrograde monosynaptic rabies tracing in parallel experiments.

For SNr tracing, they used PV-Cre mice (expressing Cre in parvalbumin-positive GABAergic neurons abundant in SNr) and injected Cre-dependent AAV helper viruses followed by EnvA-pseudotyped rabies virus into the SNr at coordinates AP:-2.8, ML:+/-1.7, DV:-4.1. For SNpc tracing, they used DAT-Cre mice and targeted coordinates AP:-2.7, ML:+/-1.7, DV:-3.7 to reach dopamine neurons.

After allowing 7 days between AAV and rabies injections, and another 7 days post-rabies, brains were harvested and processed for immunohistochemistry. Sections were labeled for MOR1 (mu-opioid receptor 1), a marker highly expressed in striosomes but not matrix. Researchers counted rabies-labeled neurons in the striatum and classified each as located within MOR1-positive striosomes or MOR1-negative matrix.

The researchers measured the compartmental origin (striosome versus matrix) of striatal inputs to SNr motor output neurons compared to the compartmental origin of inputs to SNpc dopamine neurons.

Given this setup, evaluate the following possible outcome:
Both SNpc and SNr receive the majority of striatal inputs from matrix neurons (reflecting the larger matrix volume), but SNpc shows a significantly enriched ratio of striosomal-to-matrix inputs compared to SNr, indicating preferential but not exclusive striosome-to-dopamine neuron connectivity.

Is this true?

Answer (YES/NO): NO